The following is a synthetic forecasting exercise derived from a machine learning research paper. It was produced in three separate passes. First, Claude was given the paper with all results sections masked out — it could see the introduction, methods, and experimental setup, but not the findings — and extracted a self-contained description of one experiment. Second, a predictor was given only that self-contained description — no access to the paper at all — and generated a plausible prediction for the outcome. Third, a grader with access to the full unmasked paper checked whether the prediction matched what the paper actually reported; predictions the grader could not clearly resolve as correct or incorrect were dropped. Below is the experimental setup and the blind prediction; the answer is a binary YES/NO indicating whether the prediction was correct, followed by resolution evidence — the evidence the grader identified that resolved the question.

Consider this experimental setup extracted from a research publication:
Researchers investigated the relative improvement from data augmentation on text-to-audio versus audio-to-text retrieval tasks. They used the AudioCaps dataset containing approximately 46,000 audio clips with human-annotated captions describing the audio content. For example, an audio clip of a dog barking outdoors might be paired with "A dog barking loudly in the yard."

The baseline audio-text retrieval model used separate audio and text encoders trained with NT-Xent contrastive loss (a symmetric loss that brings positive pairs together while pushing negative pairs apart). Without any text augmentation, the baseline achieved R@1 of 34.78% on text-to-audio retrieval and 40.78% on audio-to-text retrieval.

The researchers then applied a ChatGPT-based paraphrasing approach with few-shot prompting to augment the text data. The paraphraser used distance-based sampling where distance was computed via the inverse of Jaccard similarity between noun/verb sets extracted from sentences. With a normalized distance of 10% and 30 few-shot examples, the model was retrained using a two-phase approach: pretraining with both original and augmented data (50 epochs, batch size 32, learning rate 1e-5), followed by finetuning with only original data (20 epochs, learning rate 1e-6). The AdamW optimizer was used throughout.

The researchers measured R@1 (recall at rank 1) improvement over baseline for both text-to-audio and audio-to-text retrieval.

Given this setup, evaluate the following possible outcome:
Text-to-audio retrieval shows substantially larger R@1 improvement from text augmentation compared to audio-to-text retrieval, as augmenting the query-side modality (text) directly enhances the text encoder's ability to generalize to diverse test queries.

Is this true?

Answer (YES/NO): NO